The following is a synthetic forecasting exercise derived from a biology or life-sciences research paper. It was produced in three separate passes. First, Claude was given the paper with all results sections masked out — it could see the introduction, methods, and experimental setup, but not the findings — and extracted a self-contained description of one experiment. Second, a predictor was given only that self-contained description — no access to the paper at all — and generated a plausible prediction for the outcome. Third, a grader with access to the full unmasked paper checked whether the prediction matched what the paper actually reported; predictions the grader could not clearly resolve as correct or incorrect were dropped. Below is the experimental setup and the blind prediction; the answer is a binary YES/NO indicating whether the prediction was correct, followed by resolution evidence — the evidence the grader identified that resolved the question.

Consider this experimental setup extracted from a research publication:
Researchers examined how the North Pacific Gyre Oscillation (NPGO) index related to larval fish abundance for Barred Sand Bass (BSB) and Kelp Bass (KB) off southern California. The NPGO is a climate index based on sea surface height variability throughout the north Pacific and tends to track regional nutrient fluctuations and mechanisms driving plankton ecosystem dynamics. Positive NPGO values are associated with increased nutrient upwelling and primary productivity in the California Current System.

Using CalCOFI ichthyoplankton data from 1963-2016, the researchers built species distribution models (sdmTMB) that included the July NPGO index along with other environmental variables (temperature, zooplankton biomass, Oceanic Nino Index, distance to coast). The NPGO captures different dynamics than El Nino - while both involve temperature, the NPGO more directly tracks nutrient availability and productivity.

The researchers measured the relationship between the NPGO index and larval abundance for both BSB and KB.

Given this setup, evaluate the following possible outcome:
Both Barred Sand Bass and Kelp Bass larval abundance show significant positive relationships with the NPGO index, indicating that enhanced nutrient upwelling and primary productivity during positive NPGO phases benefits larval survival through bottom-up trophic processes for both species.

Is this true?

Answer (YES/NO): NO